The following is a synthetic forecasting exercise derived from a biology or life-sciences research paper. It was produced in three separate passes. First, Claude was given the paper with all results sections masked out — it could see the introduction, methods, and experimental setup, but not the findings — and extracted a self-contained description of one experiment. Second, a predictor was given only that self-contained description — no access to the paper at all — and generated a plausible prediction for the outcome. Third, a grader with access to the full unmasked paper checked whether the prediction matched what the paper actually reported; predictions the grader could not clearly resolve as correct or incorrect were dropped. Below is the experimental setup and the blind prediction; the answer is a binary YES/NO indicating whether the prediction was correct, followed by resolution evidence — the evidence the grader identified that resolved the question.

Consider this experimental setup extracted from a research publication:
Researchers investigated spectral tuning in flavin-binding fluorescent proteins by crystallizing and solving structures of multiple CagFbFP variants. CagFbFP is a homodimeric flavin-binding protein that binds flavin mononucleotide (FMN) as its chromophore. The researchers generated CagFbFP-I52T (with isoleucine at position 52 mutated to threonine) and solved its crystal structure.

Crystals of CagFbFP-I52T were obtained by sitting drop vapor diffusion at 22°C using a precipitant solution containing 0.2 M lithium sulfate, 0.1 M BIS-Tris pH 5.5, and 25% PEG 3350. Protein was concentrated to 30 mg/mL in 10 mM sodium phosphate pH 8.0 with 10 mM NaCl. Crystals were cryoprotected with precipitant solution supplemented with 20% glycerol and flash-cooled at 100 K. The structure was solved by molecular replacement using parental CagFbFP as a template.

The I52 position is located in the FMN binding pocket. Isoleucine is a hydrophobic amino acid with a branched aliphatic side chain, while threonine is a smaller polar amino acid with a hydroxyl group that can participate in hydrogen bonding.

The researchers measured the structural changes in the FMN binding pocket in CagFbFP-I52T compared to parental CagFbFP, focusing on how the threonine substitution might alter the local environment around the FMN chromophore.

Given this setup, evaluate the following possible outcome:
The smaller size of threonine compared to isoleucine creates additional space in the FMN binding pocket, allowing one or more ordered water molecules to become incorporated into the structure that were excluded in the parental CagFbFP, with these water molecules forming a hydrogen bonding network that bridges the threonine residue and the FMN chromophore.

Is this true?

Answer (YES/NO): NO